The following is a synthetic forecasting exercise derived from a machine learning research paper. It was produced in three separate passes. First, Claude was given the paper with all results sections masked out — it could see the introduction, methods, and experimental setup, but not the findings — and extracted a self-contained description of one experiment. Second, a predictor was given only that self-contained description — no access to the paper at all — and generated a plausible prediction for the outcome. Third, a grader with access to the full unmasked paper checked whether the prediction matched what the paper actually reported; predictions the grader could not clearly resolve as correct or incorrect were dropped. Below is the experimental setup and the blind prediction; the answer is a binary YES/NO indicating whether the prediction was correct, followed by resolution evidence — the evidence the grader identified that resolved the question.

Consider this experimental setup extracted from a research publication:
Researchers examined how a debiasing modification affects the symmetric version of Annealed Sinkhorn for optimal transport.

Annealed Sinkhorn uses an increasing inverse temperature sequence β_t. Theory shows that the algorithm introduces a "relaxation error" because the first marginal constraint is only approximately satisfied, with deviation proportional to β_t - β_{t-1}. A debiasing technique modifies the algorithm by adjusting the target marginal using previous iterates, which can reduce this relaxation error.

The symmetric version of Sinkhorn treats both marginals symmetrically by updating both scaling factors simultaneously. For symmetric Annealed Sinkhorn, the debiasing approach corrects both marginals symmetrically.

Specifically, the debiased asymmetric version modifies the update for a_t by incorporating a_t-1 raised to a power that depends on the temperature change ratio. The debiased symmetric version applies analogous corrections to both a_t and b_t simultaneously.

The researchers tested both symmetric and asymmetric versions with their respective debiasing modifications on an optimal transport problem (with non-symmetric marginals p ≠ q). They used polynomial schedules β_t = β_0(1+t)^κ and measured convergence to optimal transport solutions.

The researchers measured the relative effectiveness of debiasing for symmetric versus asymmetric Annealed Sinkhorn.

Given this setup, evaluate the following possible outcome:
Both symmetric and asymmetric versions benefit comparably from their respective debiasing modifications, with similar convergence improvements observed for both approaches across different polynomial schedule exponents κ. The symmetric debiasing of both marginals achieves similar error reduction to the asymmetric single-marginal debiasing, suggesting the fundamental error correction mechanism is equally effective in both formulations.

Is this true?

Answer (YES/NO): NO